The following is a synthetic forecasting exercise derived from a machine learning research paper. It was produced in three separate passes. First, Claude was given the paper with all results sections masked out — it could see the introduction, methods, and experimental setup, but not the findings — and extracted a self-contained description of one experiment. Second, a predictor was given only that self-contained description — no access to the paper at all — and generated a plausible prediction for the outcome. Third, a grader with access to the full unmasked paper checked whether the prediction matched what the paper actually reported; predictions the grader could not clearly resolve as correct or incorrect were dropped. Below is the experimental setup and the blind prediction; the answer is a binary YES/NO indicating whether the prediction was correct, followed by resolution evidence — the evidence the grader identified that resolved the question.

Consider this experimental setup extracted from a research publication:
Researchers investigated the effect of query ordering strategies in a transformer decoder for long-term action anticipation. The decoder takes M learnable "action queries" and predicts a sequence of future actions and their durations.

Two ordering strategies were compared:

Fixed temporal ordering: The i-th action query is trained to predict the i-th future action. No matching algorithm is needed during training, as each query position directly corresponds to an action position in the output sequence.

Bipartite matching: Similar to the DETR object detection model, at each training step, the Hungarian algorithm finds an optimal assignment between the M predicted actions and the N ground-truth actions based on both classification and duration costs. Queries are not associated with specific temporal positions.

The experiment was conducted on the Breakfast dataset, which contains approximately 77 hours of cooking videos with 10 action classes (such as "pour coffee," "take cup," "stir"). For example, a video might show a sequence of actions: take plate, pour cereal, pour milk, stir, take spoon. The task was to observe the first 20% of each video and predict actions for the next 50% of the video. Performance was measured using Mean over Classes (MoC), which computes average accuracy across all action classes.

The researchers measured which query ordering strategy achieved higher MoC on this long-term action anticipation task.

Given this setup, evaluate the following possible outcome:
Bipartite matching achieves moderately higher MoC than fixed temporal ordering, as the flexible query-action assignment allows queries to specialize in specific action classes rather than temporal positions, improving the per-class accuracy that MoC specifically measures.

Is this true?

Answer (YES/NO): NO